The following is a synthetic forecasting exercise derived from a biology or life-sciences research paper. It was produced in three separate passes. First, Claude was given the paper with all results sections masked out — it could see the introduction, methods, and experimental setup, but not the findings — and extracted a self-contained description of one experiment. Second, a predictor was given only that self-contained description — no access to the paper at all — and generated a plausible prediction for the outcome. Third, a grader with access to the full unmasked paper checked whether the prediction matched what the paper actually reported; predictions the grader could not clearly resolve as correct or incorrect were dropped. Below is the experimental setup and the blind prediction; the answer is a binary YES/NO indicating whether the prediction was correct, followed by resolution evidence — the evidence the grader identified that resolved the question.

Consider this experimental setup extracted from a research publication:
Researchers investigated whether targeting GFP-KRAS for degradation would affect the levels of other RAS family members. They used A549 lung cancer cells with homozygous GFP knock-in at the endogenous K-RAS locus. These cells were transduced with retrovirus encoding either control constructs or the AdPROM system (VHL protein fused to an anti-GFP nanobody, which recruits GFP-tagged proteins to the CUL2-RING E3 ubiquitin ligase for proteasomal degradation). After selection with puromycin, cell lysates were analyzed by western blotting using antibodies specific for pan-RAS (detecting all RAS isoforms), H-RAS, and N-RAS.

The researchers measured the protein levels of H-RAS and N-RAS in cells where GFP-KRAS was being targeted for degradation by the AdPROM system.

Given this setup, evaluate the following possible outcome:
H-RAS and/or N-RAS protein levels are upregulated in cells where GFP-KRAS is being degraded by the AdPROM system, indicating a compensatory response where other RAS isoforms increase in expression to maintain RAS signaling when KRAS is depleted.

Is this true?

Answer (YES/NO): NO